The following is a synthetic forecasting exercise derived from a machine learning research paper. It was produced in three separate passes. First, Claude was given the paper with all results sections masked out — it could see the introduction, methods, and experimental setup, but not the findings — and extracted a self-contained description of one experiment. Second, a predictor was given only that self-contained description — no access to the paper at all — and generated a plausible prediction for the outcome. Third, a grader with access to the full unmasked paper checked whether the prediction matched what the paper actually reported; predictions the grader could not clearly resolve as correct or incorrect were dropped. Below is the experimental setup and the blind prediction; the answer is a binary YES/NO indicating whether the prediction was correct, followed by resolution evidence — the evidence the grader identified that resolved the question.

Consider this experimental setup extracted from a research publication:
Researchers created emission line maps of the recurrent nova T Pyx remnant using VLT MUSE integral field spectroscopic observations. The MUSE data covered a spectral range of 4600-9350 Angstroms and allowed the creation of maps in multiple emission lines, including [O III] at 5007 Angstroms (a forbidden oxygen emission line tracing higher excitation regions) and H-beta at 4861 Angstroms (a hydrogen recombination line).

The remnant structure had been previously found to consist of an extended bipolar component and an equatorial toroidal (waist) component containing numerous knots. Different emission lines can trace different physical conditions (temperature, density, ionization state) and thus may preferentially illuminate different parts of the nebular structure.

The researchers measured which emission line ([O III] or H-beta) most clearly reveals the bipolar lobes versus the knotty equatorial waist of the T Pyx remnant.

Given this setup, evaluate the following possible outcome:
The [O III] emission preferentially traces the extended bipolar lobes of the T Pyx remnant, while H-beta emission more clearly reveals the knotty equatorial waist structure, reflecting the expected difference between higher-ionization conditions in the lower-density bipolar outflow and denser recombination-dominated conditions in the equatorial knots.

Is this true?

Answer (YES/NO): YES